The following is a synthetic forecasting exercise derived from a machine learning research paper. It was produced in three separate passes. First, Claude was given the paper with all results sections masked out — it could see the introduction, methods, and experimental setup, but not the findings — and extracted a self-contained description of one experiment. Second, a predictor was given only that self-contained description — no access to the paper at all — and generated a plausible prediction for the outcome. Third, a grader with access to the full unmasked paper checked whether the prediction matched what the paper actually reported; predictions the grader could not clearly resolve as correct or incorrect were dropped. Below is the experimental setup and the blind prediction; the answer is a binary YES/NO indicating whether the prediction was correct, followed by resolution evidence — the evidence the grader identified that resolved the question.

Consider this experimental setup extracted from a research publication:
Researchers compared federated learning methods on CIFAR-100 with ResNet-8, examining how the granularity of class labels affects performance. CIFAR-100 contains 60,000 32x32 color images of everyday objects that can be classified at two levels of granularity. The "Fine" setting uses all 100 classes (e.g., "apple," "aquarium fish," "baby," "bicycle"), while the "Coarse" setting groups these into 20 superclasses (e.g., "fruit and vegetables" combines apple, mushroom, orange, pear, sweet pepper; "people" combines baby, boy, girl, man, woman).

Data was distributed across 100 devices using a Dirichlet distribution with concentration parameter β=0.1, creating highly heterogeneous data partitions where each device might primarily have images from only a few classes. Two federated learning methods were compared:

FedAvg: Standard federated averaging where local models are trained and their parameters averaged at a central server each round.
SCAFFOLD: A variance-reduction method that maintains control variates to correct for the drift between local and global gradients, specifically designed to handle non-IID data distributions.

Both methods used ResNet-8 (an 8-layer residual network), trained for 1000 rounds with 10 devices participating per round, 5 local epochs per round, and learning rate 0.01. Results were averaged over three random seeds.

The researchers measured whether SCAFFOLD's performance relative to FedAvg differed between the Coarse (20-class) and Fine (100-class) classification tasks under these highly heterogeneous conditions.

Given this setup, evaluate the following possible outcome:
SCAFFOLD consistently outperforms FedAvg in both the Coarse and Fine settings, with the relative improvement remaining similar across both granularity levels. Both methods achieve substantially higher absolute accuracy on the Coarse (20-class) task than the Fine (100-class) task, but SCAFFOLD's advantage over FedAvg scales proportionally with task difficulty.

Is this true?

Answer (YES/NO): NO